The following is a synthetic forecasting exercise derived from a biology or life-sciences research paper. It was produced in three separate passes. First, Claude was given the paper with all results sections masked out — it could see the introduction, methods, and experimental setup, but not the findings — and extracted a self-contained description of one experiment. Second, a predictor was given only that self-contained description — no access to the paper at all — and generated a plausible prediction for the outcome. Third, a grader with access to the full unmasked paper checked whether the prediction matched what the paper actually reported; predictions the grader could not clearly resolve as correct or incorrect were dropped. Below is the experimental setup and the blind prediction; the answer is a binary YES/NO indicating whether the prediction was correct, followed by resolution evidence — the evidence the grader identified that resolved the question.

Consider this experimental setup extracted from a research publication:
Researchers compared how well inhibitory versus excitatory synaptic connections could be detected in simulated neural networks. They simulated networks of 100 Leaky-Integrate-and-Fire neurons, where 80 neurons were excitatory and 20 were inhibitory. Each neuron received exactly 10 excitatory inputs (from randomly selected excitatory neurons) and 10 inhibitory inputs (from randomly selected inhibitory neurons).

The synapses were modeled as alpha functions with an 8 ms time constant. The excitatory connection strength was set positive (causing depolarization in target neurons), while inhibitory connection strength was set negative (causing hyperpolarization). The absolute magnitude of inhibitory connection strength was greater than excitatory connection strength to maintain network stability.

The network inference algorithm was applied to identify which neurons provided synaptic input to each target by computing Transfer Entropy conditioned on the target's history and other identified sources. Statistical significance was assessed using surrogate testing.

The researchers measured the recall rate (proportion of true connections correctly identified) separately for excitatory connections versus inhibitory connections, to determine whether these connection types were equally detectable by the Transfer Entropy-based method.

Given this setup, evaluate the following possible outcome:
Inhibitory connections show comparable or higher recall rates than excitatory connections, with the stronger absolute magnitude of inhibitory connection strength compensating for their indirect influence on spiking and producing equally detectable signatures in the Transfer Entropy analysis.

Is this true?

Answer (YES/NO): NO